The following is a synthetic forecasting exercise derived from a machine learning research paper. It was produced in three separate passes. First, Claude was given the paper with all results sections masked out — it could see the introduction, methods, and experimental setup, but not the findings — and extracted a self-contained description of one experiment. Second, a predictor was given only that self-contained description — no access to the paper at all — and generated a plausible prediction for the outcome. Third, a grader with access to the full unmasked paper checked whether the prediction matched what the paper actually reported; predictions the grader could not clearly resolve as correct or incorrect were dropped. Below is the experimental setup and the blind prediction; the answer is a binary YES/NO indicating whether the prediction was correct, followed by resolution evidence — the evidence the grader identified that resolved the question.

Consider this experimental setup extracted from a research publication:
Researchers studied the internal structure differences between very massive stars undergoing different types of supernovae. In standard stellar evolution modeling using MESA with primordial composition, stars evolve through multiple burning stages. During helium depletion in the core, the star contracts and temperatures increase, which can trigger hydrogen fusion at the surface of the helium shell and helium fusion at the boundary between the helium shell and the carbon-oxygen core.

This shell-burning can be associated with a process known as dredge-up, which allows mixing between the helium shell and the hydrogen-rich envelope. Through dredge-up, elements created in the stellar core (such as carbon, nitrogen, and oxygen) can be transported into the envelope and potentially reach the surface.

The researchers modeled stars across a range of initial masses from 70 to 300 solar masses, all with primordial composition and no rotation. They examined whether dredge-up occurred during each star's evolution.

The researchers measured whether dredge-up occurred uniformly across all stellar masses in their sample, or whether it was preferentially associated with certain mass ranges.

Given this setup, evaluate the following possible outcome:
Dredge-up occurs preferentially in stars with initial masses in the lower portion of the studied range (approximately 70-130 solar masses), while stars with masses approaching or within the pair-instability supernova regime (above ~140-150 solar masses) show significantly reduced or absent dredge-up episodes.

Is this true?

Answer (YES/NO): YES